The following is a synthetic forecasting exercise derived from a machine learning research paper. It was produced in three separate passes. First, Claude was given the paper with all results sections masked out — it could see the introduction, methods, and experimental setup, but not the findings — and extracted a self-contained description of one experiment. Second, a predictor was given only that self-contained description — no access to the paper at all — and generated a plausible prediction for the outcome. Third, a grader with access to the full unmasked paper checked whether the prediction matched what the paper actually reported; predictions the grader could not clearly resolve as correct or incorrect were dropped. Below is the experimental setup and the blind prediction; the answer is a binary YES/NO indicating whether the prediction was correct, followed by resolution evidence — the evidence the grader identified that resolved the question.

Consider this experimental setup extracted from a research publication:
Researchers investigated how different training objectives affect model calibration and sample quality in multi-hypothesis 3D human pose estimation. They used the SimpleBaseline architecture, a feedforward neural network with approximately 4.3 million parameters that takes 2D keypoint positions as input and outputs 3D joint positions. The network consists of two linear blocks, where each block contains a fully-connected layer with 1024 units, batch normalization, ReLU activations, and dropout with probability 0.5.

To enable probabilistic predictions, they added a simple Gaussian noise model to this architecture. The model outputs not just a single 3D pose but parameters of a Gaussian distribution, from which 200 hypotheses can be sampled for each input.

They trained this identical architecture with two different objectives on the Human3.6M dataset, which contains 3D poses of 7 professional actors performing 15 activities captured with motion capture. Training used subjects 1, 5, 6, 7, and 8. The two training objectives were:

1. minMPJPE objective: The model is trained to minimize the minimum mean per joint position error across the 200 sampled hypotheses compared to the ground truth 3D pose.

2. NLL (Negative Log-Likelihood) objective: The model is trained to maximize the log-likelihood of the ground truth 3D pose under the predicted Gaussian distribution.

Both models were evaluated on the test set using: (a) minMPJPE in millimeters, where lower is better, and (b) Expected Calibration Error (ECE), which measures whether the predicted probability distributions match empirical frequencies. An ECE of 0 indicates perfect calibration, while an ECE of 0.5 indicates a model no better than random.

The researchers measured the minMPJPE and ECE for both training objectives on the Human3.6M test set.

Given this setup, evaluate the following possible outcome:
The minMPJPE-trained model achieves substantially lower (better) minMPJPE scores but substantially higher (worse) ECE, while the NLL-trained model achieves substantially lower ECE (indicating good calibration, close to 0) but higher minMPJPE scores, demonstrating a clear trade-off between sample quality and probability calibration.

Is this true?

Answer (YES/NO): YES